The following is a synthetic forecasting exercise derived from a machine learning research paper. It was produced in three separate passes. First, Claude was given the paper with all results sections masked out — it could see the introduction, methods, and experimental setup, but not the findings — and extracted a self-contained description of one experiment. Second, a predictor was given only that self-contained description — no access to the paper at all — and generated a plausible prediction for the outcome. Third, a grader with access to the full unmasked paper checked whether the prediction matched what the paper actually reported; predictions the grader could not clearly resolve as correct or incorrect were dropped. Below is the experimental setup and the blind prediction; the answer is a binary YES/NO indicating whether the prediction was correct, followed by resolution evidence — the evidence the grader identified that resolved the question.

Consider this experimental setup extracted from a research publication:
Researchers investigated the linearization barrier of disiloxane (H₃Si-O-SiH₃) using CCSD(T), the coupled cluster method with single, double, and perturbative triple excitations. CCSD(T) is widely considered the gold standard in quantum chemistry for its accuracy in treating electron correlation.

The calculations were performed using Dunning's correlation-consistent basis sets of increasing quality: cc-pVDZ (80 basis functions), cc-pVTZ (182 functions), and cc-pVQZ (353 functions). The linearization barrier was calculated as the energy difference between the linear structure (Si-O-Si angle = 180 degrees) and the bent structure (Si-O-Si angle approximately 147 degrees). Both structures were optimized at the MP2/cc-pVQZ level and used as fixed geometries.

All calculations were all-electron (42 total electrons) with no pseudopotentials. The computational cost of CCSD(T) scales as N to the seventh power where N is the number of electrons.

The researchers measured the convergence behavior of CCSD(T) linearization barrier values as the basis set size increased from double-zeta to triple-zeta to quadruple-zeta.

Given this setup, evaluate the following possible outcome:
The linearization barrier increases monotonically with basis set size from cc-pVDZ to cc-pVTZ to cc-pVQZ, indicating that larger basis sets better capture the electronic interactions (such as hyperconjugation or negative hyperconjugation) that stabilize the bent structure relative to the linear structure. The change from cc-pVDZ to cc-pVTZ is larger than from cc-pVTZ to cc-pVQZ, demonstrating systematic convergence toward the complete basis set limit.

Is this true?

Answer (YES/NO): NO